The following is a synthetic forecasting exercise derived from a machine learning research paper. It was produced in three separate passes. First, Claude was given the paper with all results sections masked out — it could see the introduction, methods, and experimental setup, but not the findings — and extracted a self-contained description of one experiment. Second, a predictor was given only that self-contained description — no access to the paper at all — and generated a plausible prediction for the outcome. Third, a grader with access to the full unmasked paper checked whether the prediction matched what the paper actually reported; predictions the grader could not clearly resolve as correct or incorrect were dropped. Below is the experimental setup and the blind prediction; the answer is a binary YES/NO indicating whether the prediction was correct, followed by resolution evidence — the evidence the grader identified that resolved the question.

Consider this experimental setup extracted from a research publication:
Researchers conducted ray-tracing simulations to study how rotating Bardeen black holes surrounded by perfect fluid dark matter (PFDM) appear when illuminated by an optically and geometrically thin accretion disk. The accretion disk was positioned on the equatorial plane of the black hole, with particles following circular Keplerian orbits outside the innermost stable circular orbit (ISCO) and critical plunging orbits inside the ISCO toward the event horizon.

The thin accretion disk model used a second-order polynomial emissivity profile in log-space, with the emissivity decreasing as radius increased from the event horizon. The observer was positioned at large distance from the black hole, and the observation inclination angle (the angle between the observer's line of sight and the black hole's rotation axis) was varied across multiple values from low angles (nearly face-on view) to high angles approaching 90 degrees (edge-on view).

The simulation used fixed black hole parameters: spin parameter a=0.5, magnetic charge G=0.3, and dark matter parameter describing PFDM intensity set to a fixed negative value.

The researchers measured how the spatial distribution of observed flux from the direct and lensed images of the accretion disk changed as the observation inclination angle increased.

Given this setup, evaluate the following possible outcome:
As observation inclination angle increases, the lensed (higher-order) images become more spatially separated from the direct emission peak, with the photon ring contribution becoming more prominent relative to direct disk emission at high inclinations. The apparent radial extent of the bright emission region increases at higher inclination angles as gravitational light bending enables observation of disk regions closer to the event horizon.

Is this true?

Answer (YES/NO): NO